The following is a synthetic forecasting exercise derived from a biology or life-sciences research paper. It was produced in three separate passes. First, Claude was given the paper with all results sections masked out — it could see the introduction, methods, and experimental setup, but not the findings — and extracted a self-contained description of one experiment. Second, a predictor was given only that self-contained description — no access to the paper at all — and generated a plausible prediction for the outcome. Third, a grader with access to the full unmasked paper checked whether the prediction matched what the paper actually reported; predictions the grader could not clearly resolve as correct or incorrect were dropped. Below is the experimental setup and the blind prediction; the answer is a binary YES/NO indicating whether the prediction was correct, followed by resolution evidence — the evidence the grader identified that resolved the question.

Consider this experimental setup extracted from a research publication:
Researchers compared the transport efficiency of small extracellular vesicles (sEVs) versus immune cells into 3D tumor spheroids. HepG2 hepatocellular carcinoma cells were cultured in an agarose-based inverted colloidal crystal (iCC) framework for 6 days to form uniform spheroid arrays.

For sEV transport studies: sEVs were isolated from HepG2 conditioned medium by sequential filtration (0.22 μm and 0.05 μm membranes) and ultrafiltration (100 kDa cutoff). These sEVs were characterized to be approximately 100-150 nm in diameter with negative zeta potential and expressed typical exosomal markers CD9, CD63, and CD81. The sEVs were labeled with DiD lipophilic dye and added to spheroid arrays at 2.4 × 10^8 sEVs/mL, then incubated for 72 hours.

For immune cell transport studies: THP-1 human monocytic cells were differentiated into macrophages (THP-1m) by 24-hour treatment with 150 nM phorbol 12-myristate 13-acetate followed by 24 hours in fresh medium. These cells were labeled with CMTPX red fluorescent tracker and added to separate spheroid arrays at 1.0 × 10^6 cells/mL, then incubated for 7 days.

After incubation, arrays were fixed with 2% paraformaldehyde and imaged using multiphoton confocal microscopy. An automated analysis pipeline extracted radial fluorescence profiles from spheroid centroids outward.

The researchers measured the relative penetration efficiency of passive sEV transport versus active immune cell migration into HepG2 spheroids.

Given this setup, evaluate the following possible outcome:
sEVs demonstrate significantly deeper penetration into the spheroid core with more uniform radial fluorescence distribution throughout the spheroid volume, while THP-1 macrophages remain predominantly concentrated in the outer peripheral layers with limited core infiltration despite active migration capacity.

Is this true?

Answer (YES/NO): NO